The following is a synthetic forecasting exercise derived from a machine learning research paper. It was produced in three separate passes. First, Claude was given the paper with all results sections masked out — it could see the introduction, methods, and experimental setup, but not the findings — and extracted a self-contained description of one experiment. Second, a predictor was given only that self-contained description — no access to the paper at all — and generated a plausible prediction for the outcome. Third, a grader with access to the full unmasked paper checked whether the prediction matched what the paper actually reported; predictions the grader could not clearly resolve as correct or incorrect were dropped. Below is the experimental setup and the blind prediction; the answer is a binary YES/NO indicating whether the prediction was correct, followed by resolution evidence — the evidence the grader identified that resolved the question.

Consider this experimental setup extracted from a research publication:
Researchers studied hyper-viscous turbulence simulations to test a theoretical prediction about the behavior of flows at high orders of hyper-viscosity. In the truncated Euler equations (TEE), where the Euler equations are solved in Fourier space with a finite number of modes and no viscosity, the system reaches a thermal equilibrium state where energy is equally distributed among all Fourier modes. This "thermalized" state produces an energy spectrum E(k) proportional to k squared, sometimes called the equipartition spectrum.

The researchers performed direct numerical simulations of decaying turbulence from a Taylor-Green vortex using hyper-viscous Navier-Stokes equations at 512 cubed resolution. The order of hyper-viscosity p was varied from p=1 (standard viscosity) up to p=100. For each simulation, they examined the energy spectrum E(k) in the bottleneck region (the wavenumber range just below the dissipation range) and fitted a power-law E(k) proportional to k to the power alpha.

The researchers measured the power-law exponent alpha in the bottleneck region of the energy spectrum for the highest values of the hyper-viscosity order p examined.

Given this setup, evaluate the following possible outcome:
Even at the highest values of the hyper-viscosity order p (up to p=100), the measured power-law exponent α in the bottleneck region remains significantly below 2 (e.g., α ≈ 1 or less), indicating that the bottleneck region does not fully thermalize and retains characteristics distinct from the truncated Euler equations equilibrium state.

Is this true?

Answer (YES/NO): NO